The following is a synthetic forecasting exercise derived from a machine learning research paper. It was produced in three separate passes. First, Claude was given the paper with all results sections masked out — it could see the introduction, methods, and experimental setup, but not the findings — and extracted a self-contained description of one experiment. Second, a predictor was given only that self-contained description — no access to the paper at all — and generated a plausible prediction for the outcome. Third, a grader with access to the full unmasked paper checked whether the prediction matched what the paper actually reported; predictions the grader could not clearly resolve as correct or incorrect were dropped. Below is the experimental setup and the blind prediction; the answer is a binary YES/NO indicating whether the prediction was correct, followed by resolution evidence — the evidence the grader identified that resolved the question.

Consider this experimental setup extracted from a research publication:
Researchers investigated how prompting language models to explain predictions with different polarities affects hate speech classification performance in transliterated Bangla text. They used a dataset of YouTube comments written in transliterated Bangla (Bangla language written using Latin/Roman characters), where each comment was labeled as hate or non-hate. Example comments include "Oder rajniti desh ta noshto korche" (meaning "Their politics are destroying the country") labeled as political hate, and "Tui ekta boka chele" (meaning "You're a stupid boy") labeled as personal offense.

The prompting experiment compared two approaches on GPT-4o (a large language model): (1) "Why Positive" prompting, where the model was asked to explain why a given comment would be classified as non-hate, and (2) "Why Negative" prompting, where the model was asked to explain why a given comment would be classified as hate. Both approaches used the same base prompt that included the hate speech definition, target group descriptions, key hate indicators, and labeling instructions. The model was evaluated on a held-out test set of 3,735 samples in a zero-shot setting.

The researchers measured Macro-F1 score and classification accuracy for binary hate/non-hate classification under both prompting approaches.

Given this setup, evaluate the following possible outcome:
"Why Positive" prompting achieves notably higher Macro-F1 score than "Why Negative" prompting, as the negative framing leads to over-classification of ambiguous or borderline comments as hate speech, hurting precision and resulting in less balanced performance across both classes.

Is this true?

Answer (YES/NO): NO